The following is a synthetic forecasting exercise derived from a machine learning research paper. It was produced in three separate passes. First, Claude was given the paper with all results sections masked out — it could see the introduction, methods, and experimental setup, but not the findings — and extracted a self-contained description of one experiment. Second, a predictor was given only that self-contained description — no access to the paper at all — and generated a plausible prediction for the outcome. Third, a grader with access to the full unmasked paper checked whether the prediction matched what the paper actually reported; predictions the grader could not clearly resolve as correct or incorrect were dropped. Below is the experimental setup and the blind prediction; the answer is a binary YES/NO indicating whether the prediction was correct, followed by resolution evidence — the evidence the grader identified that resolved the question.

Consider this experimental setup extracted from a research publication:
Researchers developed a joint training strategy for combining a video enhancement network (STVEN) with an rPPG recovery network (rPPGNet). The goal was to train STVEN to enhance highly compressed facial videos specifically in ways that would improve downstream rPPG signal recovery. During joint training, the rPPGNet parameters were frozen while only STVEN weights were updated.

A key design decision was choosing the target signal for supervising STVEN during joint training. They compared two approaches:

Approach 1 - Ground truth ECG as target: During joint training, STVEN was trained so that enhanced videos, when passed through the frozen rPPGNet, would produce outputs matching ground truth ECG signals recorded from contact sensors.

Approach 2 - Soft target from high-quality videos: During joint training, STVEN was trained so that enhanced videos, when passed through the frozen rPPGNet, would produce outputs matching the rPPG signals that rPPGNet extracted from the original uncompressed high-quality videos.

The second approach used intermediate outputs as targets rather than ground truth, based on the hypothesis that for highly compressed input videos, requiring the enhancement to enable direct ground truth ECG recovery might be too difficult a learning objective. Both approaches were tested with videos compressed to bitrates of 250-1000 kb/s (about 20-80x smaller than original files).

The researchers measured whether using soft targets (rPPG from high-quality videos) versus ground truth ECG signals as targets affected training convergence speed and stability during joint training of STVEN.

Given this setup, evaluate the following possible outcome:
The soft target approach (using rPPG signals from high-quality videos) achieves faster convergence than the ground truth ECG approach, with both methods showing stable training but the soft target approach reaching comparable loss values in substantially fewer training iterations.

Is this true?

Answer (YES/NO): NO